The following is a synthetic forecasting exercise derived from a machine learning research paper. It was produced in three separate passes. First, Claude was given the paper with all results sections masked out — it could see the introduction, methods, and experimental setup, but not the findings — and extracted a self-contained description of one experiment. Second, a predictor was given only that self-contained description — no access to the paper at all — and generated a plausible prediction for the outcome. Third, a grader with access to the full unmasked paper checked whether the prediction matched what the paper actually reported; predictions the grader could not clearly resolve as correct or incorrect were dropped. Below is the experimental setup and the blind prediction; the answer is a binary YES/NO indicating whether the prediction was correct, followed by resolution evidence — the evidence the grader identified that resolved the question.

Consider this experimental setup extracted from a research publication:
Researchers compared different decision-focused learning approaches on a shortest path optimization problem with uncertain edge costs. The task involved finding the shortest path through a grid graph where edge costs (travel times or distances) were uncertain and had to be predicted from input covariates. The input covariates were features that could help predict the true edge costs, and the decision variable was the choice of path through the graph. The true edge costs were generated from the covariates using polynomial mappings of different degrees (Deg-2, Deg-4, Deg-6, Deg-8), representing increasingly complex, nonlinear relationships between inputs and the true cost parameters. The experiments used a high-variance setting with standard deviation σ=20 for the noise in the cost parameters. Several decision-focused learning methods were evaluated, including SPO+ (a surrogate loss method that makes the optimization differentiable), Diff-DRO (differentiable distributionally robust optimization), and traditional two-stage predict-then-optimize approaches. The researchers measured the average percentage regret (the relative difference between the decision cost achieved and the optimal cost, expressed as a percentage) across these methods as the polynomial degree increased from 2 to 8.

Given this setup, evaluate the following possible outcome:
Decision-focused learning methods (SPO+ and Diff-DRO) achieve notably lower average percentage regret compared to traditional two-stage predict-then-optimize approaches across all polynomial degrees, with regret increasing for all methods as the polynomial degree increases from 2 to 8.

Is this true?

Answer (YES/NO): NO